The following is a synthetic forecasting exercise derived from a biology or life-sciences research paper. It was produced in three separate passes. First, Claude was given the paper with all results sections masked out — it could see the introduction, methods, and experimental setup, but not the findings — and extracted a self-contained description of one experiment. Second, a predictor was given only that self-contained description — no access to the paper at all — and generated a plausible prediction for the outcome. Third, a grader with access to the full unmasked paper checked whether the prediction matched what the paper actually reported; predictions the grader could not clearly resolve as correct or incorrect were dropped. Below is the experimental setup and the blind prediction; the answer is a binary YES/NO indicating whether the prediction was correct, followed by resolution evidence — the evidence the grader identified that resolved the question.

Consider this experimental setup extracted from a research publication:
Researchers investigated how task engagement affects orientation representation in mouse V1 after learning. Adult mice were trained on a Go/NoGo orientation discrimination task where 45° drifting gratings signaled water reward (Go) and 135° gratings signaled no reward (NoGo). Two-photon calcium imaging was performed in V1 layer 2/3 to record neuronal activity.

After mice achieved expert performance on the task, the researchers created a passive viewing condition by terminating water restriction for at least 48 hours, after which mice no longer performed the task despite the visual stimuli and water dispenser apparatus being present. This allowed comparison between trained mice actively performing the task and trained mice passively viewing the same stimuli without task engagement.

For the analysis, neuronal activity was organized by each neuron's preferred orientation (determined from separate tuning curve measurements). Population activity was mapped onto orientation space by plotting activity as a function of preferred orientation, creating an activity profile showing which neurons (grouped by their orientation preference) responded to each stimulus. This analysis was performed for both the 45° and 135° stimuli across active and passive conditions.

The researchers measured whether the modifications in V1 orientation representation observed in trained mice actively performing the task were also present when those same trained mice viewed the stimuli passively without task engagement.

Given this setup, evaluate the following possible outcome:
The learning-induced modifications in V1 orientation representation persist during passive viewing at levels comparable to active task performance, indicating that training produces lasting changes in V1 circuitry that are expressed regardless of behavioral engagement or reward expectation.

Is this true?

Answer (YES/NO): NO